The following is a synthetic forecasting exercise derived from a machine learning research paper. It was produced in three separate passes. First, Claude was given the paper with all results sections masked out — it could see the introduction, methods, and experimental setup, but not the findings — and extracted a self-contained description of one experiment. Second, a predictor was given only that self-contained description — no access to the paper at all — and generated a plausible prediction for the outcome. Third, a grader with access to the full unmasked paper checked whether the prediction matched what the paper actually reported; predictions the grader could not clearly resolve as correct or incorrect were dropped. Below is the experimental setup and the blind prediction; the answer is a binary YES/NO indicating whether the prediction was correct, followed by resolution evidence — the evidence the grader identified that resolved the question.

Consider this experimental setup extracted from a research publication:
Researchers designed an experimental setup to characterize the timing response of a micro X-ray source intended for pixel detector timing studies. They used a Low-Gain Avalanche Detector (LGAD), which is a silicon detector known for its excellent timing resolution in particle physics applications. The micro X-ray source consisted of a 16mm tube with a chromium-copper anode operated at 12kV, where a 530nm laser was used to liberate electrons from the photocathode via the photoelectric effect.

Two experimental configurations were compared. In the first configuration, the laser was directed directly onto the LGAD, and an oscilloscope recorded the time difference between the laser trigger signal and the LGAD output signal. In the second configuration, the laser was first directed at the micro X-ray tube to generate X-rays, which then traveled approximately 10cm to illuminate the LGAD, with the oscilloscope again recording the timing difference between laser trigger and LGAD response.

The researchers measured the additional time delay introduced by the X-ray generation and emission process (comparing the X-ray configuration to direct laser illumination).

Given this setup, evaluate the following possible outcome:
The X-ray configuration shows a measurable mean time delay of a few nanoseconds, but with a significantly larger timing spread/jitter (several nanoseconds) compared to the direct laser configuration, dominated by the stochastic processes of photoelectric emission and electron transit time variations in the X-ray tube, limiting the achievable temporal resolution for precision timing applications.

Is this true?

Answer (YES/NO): NO